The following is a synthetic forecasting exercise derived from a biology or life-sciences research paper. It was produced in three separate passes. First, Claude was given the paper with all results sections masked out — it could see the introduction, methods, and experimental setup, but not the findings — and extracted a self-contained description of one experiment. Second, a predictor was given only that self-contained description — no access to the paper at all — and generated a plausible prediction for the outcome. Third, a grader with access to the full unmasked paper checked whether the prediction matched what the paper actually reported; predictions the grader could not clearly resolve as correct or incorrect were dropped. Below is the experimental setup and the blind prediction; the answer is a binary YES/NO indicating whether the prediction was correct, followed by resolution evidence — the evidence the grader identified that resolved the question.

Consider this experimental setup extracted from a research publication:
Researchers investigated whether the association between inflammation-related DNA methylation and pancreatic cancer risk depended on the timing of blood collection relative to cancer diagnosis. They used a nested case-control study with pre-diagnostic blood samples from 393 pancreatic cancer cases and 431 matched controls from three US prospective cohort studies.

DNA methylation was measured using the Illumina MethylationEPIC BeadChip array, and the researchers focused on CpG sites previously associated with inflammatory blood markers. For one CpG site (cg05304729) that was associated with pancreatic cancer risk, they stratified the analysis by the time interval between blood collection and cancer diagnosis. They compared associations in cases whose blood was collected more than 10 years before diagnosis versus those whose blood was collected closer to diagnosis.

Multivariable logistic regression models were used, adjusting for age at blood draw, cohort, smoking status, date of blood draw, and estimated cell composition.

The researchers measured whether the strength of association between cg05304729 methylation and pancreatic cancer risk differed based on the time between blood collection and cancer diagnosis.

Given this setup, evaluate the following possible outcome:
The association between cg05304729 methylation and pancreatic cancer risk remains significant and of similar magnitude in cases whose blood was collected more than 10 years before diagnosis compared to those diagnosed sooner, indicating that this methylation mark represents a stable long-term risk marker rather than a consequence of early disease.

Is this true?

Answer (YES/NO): NO